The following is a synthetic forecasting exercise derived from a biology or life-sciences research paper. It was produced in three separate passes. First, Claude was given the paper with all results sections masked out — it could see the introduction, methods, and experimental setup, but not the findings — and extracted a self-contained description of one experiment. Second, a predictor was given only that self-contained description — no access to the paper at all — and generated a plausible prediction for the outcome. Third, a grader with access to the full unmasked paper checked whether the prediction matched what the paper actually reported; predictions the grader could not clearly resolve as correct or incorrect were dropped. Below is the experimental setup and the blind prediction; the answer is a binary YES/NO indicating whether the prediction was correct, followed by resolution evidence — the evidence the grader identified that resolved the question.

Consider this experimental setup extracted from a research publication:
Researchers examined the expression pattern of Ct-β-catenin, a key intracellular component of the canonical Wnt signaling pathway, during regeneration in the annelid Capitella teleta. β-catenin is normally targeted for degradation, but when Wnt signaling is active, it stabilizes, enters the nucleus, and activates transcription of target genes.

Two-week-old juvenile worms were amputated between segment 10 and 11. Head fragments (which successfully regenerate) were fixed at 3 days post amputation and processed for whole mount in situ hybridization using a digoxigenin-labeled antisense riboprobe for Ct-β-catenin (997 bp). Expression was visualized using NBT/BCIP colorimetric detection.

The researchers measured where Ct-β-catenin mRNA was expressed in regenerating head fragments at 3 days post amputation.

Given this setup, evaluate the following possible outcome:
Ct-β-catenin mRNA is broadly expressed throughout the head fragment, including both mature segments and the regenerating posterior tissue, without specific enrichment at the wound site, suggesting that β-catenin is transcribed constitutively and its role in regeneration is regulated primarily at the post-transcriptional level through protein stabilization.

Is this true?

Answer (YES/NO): NO